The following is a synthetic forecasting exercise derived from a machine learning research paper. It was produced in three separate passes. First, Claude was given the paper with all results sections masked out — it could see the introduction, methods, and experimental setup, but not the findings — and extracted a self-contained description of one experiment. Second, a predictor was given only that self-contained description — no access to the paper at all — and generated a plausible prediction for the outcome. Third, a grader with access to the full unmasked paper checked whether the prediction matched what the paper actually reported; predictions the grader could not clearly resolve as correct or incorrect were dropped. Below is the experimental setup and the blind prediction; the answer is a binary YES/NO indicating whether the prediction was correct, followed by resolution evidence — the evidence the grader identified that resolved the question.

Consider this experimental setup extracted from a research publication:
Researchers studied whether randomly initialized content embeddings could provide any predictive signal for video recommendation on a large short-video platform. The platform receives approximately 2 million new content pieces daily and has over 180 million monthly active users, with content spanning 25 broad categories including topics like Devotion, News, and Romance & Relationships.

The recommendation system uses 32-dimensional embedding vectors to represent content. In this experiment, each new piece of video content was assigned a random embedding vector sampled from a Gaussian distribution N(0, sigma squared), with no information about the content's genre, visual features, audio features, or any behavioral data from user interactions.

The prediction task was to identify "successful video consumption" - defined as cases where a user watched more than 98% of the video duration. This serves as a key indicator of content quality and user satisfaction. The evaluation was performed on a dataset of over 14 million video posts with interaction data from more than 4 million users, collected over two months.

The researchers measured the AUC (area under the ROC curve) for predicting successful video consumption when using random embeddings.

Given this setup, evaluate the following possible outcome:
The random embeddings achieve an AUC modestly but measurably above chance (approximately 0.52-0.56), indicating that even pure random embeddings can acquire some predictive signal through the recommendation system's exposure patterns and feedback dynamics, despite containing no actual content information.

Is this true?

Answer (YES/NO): NO